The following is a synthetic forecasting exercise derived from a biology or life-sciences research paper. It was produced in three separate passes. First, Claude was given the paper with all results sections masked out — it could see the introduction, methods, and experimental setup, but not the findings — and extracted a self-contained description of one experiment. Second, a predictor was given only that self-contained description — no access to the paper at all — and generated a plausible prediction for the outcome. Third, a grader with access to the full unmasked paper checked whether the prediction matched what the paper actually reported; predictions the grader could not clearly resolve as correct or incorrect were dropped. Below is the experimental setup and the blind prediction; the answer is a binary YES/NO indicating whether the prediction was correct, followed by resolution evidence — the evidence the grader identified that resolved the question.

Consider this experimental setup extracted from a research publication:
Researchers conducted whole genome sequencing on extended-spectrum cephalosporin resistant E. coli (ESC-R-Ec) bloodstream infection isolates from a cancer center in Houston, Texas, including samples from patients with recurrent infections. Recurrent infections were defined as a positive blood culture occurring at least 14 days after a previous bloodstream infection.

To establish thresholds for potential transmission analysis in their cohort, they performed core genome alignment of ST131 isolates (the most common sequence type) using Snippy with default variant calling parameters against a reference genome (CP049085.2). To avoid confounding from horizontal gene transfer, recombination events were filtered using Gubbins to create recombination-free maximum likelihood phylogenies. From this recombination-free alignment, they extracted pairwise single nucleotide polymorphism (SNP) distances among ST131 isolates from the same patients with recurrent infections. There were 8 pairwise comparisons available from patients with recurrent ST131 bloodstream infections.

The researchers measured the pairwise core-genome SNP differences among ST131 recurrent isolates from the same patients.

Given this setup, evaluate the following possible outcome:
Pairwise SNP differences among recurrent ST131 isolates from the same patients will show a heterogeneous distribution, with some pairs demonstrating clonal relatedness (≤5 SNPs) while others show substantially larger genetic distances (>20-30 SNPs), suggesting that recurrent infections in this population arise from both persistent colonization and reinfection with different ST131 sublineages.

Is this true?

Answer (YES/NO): NO